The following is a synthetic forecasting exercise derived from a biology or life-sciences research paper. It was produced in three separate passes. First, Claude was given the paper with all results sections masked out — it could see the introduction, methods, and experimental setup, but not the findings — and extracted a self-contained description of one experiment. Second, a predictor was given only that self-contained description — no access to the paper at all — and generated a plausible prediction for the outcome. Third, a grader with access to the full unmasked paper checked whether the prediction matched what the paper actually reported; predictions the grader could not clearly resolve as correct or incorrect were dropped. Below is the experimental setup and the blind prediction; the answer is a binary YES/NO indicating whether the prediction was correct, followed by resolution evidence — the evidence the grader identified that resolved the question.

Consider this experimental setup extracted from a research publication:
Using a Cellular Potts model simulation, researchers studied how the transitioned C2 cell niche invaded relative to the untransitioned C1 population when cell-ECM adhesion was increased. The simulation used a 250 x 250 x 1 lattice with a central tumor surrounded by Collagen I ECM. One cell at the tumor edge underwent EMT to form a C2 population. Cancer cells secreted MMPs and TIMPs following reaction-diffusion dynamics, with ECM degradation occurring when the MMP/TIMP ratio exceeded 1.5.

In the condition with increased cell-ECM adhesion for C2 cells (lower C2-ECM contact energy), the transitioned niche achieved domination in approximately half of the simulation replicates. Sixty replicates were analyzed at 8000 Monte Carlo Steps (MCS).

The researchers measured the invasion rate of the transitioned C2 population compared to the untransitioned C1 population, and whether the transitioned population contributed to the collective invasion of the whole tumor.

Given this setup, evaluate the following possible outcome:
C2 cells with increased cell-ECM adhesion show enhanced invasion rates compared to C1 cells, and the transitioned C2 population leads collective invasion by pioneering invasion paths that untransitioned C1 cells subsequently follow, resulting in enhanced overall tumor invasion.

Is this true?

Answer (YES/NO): YES